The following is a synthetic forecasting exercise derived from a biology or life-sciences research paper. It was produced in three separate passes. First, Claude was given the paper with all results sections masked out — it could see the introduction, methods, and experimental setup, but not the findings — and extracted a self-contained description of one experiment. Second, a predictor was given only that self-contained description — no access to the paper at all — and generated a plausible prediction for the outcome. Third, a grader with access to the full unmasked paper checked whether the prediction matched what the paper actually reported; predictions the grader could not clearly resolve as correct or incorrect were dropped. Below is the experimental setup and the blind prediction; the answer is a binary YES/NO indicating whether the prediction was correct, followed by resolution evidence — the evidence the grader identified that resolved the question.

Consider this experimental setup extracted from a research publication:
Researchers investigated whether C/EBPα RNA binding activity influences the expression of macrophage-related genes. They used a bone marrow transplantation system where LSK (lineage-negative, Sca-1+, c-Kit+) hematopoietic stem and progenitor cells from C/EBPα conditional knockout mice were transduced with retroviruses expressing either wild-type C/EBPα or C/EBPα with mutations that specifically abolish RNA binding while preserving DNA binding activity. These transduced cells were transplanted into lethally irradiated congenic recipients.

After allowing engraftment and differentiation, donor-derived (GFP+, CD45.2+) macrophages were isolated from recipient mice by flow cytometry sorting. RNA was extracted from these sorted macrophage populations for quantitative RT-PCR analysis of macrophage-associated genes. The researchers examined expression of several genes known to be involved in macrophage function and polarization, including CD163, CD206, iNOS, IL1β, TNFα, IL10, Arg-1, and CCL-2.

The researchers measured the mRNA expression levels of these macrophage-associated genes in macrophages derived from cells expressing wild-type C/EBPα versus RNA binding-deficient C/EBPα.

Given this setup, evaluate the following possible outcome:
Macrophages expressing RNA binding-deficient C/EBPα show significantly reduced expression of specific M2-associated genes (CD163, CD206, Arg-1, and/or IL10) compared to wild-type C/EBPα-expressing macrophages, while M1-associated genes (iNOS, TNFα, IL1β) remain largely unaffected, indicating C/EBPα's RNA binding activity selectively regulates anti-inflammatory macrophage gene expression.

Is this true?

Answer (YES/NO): NO